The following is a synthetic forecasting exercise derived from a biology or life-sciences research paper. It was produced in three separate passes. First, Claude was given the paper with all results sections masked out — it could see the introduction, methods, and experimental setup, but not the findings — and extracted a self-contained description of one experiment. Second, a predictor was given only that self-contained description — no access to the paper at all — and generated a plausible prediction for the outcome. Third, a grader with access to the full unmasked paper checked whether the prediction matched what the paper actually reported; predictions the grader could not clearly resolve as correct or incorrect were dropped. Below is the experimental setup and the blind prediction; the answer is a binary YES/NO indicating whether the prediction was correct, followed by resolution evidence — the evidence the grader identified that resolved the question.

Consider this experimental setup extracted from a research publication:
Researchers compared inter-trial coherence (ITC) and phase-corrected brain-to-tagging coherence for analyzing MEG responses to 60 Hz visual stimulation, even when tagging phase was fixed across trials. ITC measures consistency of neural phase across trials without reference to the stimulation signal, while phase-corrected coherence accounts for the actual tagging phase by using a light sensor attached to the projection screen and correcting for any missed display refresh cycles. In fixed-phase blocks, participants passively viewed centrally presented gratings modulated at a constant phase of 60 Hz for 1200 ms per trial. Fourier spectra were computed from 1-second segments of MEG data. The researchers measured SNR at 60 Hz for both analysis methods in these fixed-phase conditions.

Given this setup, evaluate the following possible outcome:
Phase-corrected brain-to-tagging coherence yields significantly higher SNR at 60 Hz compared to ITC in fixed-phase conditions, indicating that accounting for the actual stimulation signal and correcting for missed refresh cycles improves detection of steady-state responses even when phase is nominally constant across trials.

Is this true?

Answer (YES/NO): YES